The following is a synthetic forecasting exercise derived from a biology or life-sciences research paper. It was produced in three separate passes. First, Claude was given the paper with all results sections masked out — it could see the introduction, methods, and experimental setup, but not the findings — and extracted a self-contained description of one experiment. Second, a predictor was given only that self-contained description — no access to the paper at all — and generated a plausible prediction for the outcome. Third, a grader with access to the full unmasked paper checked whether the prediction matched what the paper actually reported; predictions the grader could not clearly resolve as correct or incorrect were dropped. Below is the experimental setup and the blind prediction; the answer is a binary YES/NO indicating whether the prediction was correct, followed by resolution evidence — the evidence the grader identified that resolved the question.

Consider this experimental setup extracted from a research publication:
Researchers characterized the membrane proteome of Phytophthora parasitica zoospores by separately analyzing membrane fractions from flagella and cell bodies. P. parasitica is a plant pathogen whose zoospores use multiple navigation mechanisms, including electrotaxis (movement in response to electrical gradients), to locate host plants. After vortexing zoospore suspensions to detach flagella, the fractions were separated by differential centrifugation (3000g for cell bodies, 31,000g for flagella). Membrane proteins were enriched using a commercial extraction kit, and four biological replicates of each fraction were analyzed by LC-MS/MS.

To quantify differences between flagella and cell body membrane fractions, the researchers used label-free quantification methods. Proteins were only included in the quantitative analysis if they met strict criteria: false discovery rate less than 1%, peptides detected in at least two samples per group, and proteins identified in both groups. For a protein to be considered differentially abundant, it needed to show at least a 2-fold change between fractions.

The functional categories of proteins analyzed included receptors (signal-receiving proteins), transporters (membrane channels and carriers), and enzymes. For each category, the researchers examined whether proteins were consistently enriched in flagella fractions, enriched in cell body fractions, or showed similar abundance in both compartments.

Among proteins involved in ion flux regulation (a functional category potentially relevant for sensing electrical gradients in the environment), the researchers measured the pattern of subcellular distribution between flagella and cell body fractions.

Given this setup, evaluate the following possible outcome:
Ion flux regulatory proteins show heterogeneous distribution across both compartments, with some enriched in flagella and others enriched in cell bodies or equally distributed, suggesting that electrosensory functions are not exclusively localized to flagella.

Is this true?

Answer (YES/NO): NO